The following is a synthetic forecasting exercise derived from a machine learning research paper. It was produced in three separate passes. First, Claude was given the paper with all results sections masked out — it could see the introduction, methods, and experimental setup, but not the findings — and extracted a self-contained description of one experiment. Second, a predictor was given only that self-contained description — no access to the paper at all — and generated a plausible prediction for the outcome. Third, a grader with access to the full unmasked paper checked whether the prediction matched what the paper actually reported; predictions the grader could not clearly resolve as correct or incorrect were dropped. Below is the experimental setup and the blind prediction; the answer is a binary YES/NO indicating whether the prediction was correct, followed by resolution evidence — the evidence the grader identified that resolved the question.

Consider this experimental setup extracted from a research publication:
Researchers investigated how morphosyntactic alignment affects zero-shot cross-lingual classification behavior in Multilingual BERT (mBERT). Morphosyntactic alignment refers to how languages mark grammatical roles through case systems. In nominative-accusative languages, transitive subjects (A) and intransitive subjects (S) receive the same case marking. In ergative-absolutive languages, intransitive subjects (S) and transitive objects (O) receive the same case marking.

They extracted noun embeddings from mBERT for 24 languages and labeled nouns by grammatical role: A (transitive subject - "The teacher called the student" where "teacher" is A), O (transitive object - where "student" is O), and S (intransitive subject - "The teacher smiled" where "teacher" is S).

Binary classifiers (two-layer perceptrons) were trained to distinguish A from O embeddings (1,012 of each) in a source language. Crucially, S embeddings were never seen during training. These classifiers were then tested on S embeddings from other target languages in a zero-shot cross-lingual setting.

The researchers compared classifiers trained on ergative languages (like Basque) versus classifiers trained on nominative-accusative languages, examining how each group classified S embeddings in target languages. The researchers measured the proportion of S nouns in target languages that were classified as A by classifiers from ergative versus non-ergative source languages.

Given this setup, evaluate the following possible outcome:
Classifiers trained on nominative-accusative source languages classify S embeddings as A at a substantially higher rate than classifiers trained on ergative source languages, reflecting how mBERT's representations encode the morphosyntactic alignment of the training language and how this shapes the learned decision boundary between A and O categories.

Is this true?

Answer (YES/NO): YES